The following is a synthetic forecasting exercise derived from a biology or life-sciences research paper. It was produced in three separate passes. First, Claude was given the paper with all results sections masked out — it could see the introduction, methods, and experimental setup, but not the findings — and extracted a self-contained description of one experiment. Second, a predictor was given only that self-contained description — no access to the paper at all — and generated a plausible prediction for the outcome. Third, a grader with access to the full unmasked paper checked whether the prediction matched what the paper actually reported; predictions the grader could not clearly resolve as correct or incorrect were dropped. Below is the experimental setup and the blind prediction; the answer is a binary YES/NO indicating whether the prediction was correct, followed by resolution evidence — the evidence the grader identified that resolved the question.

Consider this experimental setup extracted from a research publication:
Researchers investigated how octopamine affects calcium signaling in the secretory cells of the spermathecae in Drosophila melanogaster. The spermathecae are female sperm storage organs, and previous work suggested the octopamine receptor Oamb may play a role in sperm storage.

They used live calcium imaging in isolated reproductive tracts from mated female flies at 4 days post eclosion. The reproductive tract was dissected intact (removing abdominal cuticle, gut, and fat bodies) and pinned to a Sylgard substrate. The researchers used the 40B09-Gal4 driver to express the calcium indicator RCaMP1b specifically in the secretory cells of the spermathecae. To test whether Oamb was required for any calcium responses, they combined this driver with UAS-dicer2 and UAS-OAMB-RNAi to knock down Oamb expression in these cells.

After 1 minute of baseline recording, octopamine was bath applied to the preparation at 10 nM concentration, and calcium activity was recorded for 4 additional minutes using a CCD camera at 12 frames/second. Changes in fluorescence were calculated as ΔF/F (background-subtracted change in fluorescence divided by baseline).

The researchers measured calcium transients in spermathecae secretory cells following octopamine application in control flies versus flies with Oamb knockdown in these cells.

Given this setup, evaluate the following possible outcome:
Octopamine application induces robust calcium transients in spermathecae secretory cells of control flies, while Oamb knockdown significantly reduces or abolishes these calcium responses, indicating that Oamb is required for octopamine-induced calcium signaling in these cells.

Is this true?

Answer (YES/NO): YES